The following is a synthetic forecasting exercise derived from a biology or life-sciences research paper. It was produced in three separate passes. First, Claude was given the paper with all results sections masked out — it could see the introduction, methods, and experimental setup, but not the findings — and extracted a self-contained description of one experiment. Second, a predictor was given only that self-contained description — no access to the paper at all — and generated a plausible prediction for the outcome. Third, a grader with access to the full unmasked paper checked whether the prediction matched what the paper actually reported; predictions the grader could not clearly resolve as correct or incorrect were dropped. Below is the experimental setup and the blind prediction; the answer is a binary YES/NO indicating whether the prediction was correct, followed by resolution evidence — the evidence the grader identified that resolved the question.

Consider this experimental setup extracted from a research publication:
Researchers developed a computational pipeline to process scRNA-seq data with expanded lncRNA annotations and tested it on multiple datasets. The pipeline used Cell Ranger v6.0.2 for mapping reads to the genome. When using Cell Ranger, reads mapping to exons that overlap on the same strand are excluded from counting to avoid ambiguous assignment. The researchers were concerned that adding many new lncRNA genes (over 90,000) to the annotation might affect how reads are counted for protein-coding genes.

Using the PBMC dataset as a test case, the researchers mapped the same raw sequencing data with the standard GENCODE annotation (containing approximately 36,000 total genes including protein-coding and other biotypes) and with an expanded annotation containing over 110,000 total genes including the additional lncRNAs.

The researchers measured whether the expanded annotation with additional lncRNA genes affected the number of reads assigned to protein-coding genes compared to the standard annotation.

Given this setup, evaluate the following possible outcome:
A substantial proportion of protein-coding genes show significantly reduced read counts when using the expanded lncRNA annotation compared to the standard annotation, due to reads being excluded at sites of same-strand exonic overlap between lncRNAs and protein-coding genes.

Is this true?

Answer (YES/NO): NO